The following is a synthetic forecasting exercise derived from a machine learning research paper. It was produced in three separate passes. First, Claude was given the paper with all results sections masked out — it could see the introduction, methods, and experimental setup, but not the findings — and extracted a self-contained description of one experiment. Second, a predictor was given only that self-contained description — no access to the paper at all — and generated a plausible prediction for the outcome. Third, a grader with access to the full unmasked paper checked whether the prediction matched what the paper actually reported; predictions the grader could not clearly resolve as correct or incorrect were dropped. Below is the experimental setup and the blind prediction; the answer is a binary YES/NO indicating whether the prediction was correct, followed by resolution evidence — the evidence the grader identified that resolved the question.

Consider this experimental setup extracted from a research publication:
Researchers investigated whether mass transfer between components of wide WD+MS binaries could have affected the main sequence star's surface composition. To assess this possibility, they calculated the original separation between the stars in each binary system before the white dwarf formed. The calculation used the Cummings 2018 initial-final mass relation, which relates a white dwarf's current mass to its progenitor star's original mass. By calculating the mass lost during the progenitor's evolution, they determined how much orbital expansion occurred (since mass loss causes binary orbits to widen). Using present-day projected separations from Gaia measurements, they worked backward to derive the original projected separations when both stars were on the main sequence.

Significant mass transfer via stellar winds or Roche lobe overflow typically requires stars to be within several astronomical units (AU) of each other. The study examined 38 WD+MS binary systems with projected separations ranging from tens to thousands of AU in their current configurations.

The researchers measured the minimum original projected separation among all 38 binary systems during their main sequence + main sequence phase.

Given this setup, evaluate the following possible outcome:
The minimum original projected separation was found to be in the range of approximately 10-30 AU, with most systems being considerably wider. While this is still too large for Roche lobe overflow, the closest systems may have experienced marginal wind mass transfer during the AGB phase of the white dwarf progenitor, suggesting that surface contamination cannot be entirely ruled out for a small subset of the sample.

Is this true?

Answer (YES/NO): NO